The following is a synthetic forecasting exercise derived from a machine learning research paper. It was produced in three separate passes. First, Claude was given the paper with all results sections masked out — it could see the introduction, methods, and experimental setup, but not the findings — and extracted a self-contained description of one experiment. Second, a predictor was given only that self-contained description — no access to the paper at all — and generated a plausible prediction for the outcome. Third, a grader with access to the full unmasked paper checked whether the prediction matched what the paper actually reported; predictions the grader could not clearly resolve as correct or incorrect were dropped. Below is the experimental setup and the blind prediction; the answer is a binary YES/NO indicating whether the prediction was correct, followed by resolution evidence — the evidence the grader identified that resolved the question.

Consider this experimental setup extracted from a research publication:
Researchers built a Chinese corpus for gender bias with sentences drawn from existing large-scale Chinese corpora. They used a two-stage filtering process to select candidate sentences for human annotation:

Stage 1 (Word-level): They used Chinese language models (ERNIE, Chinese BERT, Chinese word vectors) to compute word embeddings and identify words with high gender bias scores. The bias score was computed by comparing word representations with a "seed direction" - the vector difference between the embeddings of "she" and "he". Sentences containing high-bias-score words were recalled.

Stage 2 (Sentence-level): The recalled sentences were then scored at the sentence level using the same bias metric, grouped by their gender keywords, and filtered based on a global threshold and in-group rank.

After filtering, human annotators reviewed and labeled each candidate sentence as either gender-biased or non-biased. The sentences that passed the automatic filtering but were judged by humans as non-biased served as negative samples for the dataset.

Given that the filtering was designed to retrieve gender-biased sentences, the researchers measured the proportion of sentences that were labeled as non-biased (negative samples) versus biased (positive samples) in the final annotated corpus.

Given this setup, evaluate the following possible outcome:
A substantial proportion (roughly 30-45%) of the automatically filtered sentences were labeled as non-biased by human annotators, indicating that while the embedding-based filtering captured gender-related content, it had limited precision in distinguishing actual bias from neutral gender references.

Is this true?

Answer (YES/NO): NO